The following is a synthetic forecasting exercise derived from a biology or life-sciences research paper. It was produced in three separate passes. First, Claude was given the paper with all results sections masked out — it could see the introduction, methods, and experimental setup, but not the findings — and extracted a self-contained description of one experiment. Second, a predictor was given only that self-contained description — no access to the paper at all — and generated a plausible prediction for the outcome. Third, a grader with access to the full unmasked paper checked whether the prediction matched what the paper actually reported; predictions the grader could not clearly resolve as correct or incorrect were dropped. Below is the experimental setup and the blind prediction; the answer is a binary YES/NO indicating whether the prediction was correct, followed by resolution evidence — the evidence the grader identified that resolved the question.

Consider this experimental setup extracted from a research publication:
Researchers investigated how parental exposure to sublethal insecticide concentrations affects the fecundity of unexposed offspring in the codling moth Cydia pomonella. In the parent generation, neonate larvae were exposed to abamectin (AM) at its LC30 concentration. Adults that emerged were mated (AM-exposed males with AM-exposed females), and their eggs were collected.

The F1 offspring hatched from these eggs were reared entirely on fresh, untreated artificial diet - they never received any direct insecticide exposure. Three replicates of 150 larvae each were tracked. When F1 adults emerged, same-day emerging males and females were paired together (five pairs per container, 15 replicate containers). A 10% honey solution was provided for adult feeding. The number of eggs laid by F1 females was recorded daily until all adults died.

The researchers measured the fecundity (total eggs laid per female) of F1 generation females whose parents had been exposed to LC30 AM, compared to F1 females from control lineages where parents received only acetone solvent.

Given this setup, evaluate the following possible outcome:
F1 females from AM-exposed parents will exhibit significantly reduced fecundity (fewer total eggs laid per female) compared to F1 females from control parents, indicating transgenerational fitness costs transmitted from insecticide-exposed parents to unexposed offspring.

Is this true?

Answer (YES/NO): YES